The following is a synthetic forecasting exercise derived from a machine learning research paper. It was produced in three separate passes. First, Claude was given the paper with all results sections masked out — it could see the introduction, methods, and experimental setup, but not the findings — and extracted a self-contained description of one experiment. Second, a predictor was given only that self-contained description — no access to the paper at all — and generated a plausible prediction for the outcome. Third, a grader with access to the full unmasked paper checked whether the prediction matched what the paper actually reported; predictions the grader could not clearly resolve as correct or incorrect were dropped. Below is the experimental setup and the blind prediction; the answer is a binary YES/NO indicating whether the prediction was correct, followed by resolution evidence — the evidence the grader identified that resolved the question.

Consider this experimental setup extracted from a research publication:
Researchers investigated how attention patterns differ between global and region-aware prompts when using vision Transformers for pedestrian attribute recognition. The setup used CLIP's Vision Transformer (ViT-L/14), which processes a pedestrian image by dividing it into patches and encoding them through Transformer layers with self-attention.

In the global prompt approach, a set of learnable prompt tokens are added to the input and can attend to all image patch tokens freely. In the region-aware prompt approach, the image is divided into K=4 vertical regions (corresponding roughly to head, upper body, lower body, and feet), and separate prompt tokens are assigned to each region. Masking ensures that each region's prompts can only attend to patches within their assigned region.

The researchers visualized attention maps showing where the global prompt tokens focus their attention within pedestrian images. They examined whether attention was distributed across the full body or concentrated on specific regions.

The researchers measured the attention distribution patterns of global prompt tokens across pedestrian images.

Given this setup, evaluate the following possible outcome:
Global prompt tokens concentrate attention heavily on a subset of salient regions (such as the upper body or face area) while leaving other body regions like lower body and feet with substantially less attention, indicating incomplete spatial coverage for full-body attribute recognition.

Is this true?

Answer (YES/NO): YES